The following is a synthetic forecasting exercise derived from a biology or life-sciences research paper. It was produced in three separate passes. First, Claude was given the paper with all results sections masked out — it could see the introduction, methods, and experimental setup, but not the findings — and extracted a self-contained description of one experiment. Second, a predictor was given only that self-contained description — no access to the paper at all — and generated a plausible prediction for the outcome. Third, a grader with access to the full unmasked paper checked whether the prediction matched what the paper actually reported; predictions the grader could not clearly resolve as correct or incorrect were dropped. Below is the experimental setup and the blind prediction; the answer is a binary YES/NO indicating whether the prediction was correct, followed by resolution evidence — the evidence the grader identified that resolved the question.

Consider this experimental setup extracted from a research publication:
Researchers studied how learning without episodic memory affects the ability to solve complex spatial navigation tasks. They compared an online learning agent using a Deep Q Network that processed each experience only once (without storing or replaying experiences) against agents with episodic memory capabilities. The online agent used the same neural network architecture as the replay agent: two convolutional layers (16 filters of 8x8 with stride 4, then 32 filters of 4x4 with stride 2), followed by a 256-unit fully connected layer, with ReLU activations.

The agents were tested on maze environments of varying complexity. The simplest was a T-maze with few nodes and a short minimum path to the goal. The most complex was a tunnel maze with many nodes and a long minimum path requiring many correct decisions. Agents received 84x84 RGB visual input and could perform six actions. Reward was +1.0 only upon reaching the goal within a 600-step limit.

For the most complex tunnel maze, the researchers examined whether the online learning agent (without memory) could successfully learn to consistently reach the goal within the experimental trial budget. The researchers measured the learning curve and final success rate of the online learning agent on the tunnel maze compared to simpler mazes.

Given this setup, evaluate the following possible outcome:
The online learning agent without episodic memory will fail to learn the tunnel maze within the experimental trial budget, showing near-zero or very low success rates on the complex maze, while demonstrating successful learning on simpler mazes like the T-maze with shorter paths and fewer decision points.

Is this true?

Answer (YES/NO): NO